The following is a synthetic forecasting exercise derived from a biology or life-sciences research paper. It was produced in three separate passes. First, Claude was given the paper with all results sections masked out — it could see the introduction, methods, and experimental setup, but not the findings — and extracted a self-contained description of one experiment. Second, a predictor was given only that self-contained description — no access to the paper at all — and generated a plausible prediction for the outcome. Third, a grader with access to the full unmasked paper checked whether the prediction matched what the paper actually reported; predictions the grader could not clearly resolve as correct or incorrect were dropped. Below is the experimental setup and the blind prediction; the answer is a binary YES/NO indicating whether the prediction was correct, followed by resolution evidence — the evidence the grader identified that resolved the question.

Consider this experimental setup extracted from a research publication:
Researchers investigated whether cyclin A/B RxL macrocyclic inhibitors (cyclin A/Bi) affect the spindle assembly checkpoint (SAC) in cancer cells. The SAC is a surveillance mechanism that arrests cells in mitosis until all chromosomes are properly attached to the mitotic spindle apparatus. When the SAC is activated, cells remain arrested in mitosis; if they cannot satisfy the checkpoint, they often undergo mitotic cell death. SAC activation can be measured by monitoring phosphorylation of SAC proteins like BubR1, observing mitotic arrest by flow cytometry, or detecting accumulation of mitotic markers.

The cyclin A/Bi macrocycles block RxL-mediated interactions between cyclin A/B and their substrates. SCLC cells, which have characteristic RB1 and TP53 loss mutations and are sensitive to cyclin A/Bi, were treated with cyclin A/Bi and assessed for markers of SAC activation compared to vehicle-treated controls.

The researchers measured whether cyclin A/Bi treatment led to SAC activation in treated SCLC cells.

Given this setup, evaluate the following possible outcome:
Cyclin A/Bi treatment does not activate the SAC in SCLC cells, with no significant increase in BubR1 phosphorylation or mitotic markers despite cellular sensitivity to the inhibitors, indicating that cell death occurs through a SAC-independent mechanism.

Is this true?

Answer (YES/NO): NO